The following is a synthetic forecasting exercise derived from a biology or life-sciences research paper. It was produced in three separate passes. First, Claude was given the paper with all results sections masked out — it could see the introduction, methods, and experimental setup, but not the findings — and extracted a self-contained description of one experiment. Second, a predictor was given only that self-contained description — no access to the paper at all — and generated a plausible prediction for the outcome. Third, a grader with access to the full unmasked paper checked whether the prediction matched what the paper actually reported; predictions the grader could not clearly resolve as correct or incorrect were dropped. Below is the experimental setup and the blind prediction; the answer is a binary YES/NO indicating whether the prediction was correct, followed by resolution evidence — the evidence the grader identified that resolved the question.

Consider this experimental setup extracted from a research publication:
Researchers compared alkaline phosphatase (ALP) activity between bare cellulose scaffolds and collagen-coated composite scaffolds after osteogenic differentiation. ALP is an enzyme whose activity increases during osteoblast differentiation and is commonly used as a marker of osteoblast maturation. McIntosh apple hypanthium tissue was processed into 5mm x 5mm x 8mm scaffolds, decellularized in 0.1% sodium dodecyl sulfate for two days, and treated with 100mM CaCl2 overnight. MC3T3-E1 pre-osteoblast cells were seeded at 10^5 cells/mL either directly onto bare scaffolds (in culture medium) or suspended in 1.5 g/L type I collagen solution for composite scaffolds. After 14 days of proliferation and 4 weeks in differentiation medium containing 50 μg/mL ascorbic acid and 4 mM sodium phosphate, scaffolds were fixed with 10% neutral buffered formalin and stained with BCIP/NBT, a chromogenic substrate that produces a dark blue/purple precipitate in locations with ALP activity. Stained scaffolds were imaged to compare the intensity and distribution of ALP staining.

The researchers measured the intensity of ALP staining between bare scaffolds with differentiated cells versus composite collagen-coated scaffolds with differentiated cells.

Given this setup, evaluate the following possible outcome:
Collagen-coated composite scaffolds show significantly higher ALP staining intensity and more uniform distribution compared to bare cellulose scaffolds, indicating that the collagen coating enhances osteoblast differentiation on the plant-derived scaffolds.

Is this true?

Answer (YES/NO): NO